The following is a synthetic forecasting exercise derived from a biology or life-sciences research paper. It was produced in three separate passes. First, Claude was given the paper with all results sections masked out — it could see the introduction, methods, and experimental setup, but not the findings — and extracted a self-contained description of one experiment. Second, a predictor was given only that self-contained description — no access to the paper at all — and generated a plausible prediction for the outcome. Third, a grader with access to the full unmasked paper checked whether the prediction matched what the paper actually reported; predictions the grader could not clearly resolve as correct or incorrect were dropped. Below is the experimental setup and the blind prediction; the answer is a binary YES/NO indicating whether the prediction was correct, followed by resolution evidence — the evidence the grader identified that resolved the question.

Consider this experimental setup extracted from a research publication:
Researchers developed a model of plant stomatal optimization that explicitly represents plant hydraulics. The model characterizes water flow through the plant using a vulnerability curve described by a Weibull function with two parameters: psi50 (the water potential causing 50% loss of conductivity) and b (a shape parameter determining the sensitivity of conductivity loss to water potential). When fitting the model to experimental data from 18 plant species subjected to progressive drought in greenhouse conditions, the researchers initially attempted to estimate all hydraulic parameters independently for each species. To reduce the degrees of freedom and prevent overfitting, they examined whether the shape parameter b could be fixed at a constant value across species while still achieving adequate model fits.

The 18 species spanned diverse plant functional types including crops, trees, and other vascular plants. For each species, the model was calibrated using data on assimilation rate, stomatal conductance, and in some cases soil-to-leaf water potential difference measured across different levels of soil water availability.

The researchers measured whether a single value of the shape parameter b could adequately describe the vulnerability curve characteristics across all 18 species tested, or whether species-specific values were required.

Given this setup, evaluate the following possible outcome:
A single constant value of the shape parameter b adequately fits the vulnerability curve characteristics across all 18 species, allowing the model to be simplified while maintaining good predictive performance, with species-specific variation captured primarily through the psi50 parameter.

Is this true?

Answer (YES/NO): NO